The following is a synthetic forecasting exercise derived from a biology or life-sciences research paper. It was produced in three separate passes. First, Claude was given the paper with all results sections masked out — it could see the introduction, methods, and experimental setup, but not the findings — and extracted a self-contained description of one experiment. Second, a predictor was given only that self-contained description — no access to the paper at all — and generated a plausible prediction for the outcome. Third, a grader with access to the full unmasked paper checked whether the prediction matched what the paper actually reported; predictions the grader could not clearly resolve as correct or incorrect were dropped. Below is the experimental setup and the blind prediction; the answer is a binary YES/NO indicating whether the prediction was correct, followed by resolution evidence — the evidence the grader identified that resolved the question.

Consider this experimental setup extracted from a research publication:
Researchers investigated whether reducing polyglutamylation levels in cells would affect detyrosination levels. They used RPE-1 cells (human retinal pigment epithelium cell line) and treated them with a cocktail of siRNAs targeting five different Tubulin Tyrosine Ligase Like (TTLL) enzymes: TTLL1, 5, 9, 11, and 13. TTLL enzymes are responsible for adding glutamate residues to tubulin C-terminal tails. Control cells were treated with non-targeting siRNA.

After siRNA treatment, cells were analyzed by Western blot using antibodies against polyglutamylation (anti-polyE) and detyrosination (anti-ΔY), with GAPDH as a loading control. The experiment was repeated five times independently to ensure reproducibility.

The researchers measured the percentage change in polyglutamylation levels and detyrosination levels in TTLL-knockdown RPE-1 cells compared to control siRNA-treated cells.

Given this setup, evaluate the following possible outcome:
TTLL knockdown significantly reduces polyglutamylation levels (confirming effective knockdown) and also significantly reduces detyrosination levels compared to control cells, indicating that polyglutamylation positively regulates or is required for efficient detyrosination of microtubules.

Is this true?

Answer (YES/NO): YES